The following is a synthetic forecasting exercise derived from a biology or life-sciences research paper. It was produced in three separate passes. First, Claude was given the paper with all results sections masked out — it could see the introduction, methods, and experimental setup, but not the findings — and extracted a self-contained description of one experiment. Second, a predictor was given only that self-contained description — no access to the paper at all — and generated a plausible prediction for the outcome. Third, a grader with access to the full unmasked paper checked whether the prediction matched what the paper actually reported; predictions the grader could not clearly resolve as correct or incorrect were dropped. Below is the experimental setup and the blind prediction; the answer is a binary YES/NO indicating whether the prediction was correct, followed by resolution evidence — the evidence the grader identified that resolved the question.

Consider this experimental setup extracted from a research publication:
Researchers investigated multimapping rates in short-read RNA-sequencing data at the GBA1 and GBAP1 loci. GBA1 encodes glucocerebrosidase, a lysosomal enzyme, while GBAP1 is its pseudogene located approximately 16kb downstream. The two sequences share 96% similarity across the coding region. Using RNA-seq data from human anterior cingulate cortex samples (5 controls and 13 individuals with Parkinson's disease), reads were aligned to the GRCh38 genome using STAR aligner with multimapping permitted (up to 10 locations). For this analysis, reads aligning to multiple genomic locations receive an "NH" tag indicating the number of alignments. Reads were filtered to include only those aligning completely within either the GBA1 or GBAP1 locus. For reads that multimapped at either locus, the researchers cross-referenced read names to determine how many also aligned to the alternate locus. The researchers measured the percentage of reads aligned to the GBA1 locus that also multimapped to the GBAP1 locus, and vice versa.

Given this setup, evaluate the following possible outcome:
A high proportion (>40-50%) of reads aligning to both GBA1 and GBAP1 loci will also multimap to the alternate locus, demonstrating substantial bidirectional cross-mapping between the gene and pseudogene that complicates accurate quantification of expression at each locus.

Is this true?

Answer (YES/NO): YES